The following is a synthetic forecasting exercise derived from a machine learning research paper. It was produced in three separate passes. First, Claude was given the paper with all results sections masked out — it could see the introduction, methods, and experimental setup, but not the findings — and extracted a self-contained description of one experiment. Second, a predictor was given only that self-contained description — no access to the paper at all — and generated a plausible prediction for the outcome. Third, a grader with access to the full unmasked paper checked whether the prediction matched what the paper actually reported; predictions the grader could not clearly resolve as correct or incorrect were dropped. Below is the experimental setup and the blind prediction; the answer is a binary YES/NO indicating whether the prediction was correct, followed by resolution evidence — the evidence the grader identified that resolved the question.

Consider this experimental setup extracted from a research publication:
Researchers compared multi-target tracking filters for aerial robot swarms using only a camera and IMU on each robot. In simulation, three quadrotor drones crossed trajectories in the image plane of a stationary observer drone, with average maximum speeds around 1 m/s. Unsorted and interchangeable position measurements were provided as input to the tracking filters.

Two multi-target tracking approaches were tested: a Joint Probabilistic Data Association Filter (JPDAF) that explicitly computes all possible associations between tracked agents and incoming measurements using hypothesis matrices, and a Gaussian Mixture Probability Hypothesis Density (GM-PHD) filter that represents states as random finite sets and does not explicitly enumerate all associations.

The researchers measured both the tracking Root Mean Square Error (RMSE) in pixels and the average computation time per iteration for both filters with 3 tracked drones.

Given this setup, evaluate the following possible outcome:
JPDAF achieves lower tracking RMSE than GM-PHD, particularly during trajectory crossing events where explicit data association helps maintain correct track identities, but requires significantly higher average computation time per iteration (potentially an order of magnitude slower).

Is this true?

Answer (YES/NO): NO